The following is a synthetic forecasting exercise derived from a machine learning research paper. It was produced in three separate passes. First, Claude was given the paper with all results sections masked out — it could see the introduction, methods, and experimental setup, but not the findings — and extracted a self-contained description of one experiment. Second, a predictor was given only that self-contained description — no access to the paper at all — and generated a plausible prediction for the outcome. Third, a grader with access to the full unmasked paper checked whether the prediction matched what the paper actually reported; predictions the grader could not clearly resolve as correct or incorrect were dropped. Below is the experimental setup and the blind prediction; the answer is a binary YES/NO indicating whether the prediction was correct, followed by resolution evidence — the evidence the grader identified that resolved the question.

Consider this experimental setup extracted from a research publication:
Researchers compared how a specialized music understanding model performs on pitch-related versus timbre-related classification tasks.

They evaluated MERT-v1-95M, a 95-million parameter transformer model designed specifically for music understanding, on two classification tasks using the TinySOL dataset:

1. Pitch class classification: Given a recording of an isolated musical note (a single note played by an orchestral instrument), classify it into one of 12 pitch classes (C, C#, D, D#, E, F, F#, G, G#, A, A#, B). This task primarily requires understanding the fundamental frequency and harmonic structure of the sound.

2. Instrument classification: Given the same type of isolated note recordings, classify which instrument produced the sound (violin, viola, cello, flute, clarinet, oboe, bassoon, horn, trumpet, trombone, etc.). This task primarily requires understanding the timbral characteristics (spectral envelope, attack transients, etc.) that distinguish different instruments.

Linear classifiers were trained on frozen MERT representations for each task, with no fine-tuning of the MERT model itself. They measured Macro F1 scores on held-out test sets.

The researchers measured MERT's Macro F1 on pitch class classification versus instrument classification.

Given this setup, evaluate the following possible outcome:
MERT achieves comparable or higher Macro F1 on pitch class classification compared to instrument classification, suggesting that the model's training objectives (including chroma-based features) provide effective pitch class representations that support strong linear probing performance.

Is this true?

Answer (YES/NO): YES